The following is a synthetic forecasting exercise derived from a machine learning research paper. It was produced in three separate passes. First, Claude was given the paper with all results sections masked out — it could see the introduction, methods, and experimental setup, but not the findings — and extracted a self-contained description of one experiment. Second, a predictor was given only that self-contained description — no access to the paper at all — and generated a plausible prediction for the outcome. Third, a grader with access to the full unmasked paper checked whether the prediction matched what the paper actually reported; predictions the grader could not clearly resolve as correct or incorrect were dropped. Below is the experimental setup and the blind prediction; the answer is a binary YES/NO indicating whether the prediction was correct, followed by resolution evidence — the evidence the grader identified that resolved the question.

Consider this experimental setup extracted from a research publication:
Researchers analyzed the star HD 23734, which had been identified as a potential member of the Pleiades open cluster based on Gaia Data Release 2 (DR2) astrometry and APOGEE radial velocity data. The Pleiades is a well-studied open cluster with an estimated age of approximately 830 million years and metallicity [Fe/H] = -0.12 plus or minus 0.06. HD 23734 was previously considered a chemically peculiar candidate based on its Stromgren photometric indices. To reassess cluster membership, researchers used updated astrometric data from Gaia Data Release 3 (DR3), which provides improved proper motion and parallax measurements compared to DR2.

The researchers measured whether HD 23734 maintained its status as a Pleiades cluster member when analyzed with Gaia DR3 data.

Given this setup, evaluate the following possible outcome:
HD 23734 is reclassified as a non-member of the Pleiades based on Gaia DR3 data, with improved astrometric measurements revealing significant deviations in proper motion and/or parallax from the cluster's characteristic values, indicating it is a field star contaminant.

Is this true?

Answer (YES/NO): YES